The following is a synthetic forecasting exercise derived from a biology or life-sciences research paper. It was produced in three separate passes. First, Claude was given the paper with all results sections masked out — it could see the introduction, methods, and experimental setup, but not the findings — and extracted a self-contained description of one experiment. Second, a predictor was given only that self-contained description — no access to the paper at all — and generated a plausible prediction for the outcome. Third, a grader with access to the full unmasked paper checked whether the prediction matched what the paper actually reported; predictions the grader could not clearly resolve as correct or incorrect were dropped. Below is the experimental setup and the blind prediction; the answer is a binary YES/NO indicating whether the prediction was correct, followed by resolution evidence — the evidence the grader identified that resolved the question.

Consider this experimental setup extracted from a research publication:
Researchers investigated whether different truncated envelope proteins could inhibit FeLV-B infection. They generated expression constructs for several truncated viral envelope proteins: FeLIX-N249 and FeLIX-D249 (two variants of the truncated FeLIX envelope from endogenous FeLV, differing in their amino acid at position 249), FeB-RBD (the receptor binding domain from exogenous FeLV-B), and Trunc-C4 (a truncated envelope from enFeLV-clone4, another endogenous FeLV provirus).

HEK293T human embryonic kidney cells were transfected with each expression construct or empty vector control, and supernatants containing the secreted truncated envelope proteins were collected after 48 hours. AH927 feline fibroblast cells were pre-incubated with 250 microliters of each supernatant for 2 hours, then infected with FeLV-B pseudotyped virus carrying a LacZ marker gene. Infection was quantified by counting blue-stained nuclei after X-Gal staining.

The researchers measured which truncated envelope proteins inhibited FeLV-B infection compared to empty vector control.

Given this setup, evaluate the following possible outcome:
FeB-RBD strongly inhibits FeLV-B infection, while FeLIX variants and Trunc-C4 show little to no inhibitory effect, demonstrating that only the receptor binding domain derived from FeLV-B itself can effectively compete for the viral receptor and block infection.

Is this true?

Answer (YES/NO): NO